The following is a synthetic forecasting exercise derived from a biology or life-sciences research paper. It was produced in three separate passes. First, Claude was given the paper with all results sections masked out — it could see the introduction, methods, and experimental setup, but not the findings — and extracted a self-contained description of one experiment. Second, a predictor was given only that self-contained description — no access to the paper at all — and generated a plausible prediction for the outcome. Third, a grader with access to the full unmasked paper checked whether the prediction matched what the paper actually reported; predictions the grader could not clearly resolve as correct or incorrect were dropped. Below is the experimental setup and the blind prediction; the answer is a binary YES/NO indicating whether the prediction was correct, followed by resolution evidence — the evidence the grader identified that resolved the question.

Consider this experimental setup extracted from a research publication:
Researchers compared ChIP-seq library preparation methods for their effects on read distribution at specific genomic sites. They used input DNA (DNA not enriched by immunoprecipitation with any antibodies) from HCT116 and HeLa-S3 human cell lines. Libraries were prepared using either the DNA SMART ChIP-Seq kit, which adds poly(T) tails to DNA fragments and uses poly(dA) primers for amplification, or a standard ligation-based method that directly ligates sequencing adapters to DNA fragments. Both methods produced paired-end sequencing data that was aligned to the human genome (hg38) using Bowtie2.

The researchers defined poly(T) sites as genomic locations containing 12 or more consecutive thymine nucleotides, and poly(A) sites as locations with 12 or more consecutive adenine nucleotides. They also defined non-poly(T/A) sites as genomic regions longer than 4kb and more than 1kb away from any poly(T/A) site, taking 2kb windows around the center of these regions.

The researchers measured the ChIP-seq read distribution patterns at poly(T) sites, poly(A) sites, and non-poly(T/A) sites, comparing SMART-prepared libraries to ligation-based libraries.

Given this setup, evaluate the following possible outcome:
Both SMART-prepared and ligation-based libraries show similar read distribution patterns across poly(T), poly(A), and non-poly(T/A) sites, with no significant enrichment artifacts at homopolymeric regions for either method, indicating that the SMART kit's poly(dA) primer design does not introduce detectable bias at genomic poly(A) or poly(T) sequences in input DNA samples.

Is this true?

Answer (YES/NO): NO